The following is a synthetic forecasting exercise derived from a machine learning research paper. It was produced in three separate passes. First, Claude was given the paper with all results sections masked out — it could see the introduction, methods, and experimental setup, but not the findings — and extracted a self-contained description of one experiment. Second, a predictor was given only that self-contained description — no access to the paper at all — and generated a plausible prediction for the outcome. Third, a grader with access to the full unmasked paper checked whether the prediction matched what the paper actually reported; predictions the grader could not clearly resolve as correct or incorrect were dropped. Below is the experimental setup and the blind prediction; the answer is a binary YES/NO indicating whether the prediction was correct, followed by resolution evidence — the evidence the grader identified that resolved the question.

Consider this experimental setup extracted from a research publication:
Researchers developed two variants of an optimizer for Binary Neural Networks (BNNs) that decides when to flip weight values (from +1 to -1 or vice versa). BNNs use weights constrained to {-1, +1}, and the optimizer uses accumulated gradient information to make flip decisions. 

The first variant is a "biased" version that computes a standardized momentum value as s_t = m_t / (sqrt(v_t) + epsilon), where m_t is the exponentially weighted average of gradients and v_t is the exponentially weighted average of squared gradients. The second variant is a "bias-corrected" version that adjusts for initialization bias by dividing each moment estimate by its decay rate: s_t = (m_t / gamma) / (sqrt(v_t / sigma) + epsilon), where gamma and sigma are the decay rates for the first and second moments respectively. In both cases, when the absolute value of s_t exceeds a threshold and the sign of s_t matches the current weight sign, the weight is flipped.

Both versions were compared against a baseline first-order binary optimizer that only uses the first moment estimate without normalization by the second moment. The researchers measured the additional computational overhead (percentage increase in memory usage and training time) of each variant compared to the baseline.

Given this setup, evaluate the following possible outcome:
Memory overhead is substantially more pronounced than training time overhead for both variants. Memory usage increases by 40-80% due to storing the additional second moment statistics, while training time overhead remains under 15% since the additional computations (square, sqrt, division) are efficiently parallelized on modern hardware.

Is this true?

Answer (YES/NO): NO